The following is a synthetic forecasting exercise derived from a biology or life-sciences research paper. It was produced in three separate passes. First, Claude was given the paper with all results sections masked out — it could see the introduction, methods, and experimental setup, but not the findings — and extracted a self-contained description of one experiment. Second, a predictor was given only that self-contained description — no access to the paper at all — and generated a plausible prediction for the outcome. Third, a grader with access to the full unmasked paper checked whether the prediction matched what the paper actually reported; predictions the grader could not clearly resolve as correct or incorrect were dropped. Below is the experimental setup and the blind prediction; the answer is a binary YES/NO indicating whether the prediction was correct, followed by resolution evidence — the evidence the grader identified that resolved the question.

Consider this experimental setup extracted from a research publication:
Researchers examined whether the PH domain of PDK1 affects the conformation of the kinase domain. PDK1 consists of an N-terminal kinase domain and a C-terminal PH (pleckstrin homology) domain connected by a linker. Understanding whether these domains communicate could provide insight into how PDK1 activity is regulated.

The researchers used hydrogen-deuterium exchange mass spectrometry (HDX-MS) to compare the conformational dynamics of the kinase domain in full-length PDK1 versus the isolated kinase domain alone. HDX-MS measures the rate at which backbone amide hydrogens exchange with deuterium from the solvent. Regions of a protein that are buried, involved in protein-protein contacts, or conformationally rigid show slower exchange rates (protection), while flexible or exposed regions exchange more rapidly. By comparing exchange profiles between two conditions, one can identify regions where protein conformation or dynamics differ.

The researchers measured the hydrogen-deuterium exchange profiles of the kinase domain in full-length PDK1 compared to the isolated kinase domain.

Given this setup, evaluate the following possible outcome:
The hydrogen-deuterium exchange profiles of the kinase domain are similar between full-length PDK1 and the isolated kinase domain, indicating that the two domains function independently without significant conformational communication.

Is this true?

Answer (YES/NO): NO